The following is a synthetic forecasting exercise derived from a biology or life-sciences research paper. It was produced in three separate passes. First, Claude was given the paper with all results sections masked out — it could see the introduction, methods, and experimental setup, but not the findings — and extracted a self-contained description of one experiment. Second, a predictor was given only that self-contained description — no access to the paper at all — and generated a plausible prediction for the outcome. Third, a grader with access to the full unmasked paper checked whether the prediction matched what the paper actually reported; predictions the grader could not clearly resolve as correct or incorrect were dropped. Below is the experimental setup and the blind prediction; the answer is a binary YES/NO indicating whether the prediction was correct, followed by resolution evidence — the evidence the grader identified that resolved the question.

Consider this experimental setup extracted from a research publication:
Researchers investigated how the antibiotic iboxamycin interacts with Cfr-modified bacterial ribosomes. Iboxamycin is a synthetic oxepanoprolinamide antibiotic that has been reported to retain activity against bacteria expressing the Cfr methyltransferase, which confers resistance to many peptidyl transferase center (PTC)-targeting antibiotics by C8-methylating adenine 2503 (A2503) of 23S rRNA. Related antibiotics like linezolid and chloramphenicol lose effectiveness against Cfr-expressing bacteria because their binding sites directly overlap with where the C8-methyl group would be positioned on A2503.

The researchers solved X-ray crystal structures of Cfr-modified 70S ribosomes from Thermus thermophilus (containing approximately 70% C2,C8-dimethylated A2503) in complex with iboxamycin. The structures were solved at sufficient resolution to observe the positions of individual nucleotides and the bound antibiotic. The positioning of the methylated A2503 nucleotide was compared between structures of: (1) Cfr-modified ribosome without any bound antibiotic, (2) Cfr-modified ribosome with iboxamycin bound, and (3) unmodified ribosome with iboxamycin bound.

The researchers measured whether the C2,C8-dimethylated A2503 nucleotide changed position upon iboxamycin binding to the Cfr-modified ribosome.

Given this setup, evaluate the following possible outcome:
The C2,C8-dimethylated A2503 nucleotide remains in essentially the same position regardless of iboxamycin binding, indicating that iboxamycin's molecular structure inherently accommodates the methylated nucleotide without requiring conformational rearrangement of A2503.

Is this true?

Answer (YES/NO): NO